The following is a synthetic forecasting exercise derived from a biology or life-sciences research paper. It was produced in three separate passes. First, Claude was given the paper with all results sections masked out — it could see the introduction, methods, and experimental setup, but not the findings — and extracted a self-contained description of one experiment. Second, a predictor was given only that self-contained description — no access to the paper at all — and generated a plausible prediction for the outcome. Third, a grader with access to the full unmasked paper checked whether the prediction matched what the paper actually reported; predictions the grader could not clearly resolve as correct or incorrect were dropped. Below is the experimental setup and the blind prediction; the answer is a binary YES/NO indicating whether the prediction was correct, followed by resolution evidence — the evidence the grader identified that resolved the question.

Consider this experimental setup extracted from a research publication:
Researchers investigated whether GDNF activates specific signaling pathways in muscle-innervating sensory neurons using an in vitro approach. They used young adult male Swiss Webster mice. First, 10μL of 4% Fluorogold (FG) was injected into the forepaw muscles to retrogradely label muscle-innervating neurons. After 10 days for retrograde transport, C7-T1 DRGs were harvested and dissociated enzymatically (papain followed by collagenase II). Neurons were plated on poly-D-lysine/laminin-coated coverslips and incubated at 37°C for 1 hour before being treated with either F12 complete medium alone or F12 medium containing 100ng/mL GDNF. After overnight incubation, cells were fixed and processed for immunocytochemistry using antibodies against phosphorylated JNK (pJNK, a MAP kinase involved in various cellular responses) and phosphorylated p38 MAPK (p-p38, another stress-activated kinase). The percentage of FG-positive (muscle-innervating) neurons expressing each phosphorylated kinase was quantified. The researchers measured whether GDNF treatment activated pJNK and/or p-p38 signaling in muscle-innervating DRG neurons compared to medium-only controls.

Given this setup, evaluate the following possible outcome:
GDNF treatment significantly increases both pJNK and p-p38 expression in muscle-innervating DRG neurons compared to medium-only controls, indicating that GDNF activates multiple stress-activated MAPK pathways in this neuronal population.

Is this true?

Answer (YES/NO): NO